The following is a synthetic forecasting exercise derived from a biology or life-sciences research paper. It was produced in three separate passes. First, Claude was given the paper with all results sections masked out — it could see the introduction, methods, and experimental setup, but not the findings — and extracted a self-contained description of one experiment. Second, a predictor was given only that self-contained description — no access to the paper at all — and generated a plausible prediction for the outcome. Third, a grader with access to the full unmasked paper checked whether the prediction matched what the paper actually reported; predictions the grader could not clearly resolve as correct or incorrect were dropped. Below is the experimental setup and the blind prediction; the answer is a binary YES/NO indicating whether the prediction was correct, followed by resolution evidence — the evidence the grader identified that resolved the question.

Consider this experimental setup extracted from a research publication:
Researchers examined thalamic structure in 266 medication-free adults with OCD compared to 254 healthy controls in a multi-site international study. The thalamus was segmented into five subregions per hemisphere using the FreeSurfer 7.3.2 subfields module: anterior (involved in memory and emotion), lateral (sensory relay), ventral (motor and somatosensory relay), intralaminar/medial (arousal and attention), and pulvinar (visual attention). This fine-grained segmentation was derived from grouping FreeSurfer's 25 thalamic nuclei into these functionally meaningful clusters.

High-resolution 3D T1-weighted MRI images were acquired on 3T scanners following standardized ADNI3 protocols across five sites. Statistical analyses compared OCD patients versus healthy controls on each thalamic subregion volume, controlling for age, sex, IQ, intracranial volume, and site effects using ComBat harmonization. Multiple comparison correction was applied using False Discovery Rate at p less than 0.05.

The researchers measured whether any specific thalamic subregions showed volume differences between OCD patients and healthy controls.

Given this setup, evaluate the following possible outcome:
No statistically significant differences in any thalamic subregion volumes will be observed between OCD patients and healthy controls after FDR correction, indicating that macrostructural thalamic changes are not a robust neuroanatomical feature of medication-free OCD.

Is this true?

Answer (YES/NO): YES